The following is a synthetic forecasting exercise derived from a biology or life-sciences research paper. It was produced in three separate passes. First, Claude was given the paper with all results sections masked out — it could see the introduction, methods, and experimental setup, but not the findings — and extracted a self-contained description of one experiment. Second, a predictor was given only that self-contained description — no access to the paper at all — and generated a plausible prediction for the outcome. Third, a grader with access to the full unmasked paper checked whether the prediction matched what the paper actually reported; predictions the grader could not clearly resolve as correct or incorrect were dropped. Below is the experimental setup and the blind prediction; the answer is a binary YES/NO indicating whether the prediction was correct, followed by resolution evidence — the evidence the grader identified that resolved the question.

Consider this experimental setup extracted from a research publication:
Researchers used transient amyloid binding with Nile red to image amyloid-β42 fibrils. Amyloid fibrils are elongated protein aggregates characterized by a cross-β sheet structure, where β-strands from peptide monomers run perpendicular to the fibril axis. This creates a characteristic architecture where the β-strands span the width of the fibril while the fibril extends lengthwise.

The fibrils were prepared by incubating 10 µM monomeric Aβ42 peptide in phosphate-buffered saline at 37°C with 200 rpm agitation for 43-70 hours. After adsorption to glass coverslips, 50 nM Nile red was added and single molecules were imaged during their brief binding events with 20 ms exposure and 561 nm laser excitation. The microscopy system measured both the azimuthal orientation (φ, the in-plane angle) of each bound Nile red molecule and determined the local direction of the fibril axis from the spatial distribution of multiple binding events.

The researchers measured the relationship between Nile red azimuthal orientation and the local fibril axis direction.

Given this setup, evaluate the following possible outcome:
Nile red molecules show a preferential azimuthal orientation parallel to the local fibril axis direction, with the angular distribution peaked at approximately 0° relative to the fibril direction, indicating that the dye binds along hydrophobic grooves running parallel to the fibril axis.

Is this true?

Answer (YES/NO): YES